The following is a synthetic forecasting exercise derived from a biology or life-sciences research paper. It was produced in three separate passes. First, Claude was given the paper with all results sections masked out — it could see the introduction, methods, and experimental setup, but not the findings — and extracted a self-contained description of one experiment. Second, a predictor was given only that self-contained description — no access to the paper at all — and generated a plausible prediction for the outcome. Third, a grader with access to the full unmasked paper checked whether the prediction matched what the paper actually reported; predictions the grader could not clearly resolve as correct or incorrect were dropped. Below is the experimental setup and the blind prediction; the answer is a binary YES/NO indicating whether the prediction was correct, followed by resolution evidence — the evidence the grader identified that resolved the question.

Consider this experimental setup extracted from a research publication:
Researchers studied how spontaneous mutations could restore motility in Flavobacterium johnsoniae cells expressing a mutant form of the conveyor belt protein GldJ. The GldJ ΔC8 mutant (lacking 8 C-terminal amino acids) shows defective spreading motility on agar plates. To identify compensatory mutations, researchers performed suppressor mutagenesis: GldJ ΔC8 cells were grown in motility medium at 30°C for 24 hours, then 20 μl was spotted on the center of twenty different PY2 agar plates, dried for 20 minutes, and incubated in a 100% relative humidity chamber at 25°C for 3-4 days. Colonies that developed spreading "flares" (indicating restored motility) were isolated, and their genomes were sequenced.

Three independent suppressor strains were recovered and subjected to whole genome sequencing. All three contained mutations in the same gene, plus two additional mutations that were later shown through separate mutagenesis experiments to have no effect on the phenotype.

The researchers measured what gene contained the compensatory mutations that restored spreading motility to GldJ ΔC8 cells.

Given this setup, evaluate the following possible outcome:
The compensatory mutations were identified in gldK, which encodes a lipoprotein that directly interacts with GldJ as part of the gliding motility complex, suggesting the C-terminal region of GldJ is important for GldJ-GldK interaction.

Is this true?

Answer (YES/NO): YES